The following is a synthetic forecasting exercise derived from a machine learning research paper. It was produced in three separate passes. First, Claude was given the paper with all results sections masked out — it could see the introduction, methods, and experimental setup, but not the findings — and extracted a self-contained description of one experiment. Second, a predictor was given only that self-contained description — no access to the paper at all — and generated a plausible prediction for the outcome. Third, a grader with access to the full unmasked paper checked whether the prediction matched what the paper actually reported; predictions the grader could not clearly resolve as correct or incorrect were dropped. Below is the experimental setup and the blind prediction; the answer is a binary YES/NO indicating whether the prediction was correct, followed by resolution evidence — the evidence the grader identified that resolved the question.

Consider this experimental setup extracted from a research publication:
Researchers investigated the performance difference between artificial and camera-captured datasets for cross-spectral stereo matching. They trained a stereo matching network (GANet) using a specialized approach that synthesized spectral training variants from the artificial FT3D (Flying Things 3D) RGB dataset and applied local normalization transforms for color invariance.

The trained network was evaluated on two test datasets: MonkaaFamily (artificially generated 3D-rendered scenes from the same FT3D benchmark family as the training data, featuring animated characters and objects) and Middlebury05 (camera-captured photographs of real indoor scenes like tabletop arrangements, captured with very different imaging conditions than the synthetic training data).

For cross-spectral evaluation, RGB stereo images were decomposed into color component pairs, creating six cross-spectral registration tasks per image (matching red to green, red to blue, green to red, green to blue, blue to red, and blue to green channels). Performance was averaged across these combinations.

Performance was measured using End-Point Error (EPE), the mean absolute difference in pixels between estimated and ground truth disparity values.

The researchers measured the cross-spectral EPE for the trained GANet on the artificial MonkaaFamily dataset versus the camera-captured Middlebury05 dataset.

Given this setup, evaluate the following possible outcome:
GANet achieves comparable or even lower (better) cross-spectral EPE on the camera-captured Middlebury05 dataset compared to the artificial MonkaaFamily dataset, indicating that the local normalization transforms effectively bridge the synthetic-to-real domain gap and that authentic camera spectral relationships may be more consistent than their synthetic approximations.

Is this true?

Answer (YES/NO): YES